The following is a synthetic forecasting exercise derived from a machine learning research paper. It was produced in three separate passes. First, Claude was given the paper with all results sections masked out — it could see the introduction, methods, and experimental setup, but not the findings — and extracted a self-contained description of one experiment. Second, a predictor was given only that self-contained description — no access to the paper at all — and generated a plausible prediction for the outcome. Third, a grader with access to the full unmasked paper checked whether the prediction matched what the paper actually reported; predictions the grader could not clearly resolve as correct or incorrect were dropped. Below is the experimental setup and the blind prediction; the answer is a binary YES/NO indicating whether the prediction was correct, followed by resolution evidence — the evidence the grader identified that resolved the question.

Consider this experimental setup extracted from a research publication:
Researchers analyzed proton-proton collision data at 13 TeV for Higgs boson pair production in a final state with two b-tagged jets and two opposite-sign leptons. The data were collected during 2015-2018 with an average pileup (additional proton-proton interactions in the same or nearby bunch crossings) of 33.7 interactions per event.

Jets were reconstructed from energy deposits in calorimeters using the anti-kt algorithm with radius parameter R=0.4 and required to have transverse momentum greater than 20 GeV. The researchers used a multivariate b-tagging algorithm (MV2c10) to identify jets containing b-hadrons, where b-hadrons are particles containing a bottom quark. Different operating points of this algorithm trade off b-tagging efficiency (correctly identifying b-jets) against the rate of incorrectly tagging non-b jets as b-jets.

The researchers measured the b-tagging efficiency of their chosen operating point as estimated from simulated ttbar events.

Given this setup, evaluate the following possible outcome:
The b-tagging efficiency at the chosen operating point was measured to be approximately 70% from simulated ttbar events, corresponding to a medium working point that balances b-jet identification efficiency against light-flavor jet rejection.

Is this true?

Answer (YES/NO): YES